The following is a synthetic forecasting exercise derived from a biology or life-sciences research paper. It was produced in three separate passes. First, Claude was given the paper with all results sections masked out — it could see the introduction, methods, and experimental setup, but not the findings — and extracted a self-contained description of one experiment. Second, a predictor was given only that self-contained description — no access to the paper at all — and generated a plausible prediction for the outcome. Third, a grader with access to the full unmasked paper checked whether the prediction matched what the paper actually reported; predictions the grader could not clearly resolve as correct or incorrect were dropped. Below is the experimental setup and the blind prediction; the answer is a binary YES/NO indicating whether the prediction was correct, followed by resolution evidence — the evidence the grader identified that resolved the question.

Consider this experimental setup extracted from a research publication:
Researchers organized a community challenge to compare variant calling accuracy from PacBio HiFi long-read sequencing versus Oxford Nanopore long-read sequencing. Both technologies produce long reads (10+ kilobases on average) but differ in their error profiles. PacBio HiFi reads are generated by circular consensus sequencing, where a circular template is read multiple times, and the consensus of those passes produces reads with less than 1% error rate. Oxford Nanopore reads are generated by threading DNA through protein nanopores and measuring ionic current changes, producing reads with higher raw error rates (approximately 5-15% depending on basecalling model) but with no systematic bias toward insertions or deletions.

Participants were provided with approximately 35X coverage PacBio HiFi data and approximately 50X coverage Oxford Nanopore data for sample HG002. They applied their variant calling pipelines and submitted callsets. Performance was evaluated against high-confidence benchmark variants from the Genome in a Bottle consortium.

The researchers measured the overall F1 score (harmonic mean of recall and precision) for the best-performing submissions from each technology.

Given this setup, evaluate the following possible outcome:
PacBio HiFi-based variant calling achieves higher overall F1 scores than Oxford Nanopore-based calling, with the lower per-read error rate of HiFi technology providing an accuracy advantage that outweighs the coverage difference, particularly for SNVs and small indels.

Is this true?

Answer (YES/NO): YES